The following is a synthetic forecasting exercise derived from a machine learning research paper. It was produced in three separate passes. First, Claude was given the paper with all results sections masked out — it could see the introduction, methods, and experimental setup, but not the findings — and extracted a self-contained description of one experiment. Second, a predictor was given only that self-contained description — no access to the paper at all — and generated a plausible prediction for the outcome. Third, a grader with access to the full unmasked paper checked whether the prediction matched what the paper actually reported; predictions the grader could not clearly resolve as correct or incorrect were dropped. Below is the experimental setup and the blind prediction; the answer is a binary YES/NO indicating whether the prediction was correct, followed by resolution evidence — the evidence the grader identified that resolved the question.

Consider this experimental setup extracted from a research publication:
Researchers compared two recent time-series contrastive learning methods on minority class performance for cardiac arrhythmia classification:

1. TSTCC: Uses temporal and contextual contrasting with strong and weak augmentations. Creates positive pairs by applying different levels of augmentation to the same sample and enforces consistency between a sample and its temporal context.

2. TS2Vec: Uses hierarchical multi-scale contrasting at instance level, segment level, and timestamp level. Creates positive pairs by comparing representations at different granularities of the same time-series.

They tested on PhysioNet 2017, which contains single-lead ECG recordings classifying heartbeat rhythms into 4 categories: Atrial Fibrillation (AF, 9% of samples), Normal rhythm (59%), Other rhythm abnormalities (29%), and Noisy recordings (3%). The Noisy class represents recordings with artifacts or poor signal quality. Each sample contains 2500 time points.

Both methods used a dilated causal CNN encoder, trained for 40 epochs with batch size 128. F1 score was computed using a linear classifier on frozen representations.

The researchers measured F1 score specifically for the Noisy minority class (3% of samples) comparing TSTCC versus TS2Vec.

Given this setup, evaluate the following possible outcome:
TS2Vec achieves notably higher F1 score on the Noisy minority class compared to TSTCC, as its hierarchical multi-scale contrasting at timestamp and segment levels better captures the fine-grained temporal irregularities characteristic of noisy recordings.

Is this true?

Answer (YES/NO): NO